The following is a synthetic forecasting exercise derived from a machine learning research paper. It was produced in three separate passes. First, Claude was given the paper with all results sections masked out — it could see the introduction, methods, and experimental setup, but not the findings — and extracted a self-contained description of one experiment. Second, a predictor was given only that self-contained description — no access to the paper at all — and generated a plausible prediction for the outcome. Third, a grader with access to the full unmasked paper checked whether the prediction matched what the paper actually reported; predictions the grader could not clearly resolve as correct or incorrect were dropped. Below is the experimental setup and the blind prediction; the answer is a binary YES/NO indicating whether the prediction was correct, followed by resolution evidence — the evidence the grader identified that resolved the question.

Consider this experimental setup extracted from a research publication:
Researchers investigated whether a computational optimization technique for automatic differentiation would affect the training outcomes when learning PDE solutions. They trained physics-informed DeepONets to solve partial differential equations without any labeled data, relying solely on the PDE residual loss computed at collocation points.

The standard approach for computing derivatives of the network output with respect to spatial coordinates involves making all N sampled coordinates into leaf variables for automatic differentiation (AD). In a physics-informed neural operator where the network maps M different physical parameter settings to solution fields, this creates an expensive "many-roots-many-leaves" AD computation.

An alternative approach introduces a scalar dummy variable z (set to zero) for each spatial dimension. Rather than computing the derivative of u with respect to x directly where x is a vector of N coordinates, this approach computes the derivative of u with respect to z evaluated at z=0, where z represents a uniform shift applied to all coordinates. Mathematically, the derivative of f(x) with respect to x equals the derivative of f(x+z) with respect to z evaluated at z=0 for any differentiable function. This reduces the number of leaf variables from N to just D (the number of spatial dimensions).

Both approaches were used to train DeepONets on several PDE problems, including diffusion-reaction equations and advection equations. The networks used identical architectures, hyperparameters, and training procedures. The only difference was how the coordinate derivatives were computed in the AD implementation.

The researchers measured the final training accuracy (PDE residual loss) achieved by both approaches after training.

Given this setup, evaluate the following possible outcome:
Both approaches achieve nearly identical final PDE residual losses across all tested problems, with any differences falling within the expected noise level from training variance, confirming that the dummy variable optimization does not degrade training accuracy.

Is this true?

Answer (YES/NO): YES